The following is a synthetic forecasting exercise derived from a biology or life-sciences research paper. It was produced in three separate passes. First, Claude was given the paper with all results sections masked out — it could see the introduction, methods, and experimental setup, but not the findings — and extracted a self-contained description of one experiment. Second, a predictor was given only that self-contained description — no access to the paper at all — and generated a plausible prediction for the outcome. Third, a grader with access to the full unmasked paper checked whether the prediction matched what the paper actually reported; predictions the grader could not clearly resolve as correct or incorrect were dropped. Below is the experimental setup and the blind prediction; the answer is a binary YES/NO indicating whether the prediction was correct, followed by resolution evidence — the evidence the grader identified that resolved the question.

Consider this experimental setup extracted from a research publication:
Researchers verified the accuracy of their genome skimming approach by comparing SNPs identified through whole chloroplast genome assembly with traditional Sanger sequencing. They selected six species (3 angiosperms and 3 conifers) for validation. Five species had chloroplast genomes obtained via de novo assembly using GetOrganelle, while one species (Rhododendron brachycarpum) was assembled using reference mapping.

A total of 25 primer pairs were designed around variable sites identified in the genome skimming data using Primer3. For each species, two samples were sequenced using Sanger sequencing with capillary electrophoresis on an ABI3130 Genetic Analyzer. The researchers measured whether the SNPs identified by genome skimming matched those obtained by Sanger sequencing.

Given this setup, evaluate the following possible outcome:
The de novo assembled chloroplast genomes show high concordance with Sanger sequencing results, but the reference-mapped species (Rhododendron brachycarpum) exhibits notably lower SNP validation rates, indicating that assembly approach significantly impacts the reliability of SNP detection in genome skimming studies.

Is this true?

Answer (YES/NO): NO